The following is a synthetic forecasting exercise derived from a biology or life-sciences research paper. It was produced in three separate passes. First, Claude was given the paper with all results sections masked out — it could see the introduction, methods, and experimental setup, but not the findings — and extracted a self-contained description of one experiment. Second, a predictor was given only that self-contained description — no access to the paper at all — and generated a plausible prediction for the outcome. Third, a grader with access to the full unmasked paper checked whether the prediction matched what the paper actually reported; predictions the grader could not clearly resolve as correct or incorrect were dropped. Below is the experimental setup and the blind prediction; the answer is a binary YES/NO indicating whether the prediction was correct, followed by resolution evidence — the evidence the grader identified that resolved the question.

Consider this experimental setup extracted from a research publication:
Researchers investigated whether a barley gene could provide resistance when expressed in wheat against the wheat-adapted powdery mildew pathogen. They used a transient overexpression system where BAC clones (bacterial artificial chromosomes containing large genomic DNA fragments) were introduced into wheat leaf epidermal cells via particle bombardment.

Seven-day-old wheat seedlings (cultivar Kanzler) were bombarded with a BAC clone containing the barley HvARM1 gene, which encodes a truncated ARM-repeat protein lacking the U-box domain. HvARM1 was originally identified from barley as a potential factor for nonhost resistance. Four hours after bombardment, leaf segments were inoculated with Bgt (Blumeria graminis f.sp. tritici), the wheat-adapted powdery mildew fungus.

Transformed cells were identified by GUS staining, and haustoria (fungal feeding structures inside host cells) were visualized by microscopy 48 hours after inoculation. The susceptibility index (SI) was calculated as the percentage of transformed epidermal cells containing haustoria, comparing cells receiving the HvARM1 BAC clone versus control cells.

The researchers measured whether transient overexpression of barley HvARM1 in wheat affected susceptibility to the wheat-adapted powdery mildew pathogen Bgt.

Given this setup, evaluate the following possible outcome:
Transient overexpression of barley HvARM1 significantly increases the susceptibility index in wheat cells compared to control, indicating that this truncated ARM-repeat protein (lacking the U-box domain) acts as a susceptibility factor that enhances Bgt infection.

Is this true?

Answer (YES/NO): NO